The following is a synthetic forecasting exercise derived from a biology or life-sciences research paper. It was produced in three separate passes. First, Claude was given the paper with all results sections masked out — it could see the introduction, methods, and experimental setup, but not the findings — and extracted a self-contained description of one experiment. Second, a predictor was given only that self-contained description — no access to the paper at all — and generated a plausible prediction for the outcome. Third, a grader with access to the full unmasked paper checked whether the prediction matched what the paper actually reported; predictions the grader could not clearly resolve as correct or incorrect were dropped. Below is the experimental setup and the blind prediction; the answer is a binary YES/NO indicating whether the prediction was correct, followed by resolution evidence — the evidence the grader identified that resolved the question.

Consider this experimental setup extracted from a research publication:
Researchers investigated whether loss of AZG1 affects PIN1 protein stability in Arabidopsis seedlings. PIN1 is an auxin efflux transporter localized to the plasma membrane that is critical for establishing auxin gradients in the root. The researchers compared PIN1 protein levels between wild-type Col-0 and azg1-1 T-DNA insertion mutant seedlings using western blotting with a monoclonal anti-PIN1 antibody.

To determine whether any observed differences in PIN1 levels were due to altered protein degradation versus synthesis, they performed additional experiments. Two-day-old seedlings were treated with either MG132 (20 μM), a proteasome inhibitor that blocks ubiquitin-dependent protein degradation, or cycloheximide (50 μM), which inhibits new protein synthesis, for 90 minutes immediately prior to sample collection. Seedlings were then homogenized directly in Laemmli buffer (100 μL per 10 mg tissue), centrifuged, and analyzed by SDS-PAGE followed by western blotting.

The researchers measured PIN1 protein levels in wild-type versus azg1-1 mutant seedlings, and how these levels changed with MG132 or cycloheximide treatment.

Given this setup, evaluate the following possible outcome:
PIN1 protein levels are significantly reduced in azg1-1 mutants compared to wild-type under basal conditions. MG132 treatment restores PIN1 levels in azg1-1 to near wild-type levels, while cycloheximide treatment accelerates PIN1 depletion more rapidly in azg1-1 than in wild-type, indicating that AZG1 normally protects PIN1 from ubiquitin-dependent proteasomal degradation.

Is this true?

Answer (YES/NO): NO